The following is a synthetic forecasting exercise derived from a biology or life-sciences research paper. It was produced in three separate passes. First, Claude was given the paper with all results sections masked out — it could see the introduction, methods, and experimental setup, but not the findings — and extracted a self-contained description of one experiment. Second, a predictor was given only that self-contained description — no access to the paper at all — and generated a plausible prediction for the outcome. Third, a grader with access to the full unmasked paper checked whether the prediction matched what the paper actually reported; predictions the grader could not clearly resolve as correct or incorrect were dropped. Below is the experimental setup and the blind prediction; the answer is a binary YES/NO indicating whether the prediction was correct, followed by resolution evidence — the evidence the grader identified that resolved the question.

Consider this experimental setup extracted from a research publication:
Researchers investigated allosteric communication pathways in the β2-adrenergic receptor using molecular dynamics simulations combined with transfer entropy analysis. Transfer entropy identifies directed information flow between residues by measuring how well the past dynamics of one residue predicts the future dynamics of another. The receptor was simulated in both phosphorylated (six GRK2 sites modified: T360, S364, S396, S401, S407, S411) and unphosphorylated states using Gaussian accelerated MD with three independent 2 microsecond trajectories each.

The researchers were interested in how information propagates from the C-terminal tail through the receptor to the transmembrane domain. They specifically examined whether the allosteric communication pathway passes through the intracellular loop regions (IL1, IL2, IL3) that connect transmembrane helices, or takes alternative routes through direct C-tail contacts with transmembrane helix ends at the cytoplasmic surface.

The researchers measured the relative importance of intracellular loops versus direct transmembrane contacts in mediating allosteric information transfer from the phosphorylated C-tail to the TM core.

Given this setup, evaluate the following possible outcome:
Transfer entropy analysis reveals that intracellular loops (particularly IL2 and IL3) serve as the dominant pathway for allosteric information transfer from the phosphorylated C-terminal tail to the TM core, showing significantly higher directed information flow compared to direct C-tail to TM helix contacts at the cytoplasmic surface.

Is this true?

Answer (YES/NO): NO